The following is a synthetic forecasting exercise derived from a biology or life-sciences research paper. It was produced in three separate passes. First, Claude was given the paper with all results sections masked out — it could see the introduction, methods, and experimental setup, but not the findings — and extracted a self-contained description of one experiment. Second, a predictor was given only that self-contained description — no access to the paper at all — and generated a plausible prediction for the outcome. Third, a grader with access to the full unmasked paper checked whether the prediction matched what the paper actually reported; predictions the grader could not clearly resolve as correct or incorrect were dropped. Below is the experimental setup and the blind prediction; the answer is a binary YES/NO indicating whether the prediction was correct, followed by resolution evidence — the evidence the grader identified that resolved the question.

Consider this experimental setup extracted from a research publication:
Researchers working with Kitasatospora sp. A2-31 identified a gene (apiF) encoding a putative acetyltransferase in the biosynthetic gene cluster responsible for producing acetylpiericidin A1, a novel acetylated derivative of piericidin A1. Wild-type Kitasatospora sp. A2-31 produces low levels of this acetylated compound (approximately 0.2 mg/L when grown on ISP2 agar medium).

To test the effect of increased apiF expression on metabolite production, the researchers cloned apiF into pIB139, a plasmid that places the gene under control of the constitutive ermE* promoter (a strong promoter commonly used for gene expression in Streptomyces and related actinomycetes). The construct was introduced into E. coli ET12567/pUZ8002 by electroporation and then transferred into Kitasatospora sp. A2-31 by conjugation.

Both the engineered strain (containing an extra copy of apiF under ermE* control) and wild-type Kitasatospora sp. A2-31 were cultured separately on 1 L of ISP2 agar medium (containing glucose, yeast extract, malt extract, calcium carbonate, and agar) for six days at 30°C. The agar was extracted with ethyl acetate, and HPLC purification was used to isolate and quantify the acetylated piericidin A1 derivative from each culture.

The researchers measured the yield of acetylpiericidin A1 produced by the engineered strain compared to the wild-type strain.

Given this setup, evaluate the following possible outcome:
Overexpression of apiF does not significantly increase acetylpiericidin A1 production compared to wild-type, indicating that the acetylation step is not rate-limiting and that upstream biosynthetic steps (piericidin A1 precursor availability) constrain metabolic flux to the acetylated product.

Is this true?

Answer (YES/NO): NO